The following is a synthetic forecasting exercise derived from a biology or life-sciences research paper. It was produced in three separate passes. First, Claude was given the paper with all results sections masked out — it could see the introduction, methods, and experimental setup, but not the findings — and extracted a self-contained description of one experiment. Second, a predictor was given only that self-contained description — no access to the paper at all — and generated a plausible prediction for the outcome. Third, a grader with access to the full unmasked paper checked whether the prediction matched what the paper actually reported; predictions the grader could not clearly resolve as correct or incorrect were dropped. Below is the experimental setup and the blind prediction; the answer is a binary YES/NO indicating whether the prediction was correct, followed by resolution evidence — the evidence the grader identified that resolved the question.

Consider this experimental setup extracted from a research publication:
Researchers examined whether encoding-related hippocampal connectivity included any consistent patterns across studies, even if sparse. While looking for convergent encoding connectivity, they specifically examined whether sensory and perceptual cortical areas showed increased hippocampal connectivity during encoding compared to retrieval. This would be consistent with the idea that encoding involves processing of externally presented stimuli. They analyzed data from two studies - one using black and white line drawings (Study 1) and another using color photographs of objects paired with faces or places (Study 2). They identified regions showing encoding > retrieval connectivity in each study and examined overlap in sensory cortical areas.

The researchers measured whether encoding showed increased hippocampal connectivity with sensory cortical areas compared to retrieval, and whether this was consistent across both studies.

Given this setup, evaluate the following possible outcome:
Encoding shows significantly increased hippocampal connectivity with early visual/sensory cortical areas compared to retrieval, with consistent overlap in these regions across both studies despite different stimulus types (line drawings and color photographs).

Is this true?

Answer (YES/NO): NO